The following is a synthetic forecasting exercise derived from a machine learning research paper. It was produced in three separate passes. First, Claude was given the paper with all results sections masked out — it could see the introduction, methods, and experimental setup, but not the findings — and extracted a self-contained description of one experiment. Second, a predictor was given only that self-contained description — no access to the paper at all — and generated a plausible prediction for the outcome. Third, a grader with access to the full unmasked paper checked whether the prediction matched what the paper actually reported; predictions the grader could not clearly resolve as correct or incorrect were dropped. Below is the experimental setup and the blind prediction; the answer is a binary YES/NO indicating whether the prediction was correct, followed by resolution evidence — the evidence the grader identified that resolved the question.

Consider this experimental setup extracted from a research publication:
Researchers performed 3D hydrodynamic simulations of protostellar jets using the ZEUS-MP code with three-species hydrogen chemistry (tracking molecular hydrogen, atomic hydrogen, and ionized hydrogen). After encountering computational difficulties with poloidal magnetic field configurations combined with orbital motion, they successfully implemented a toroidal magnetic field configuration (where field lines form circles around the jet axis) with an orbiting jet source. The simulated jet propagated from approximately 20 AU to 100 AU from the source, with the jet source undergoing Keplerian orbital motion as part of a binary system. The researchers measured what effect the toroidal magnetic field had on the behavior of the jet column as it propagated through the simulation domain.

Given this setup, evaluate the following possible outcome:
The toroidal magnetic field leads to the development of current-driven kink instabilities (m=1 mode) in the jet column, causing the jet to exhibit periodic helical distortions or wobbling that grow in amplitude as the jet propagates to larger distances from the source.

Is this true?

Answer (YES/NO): NO